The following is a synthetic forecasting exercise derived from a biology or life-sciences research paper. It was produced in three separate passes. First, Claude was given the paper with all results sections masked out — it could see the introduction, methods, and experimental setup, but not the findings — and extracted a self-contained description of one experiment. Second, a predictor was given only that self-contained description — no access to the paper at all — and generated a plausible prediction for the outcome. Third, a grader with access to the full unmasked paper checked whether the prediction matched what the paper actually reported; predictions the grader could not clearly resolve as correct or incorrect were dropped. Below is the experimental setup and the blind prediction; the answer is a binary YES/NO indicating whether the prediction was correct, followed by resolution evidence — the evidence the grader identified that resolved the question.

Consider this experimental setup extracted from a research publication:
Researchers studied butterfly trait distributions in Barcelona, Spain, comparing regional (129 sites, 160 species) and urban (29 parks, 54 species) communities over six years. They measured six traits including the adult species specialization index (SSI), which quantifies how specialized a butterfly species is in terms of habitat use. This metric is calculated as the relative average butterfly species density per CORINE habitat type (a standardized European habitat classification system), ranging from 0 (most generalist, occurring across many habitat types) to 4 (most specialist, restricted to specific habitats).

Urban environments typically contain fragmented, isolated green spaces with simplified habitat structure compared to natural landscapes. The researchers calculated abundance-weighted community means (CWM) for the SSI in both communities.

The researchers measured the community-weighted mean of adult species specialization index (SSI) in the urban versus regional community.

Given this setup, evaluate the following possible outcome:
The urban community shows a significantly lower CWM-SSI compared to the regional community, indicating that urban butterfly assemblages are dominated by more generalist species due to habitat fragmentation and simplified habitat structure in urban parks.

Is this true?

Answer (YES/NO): YES